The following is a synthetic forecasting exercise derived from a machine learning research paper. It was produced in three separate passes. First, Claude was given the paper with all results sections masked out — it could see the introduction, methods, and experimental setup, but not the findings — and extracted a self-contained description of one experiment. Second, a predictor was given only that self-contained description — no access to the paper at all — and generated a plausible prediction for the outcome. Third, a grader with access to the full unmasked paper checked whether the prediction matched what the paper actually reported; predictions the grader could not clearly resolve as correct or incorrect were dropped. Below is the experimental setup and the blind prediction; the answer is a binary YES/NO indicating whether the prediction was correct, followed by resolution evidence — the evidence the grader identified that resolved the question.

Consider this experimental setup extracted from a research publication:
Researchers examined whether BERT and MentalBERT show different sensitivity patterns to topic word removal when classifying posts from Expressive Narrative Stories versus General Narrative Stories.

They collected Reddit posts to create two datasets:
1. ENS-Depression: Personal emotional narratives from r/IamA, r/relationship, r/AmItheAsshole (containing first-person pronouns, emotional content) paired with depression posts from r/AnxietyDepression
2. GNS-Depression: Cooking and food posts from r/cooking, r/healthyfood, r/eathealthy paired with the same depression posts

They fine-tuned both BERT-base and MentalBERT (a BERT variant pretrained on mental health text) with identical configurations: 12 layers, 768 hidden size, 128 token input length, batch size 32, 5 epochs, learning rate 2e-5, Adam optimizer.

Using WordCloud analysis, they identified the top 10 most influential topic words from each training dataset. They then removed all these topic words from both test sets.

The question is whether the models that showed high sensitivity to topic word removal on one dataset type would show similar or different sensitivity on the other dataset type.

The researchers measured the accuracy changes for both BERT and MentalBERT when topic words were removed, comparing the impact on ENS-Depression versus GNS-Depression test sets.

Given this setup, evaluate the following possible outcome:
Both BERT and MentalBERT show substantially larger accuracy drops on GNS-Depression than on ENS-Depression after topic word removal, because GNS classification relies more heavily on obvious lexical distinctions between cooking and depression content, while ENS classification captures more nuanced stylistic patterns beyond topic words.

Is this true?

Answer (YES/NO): NO